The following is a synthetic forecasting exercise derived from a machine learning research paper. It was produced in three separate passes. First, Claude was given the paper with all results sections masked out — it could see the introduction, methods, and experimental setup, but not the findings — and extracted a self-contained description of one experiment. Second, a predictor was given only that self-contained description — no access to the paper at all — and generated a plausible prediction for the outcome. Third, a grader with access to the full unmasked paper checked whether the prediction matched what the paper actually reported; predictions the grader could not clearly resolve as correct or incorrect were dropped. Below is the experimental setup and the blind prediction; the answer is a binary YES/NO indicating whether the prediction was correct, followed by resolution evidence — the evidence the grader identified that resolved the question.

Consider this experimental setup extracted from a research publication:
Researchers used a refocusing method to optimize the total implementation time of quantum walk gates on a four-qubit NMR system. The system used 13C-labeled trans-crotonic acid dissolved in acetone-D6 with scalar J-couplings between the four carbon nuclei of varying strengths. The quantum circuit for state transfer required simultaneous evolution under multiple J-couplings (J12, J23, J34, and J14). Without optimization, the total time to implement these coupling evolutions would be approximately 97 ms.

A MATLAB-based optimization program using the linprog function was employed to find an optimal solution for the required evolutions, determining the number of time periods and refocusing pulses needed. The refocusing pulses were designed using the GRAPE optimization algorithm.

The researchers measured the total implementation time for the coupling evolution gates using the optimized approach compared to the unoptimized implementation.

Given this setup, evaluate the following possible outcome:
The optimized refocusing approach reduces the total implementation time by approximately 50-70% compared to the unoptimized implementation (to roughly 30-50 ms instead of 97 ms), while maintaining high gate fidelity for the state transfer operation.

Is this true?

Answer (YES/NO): NO